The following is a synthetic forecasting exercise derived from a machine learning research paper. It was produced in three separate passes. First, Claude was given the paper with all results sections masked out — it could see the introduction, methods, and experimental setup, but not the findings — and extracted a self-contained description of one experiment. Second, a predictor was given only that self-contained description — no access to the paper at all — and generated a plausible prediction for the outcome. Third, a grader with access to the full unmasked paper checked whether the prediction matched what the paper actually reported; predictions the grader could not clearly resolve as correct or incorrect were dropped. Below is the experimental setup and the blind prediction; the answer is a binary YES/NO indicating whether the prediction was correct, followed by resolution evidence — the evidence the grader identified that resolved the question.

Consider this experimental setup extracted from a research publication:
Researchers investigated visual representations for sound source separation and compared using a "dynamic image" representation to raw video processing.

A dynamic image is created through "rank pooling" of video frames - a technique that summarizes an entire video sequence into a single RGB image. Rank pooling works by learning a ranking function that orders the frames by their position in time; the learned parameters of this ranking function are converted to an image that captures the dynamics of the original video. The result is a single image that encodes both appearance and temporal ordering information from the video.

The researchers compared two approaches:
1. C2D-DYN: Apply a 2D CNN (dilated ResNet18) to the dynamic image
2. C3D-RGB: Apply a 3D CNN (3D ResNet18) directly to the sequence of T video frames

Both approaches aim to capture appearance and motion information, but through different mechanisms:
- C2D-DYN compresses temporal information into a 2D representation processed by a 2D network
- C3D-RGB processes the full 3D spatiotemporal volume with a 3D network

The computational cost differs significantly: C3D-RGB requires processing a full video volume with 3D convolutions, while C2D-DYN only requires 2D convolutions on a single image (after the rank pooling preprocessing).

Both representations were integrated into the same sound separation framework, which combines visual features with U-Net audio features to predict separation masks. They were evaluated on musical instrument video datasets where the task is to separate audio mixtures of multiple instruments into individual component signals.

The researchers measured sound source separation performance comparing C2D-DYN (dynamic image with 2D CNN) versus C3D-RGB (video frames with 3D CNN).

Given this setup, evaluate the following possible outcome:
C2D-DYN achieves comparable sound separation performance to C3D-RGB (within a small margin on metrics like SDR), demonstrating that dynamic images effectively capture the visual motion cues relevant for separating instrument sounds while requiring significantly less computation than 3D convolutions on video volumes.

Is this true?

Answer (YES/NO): YES